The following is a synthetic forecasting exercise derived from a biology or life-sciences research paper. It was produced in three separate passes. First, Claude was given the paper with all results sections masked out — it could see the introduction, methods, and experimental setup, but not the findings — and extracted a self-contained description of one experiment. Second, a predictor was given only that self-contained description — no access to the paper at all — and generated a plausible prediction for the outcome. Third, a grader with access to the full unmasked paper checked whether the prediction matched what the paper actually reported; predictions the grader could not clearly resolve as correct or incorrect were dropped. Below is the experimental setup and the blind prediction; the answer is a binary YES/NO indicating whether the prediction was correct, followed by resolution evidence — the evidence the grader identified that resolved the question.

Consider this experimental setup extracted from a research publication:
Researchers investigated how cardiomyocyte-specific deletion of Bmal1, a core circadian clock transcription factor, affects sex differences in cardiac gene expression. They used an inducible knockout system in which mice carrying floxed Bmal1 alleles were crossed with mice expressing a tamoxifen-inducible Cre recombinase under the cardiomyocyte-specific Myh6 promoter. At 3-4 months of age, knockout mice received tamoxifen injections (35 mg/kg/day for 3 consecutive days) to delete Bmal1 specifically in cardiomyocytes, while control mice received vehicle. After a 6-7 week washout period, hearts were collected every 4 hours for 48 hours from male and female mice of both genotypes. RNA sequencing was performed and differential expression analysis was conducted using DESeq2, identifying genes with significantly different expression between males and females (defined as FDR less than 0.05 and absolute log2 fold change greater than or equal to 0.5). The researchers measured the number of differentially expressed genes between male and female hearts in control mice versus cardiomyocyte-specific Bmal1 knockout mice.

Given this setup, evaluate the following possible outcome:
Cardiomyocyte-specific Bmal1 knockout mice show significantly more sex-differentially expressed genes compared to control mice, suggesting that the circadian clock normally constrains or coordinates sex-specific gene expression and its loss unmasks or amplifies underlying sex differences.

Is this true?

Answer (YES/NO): NO